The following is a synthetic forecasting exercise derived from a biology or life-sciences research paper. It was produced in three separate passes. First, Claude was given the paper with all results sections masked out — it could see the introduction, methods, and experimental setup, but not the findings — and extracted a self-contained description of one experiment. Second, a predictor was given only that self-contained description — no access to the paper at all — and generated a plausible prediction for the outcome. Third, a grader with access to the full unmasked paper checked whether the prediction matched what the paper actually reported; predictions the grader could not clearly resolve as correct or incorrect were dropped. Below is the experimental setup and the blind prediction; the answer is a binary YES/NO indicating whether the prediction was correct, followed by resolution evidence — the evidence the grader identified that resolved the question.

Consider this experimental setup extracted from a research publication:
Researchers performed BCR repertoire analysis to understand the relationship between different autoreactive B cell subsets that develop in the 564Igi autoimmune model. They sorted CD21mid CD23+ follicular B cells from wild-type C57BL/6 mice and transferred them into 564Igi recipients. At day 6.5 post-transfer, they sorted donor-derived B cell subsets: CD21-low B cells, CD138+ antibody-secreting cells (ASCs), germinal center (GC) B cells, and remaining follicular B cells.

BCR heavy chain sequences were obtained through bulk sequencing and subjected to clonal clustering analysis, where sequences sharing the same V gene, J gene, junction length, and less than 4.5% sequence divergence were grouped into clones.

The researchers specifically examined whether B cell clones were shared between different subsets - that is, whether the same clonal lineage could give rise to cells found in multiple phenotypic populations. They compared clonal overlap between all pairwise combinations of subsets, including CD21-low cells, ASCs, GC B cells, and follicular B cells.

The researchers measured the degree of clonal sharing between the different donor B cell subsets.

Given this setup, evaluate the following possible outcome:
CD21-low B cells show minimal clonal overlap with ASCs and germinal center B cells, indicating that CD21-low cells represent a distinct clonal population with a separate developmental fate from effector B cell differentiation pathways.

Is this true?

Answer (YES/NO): NO